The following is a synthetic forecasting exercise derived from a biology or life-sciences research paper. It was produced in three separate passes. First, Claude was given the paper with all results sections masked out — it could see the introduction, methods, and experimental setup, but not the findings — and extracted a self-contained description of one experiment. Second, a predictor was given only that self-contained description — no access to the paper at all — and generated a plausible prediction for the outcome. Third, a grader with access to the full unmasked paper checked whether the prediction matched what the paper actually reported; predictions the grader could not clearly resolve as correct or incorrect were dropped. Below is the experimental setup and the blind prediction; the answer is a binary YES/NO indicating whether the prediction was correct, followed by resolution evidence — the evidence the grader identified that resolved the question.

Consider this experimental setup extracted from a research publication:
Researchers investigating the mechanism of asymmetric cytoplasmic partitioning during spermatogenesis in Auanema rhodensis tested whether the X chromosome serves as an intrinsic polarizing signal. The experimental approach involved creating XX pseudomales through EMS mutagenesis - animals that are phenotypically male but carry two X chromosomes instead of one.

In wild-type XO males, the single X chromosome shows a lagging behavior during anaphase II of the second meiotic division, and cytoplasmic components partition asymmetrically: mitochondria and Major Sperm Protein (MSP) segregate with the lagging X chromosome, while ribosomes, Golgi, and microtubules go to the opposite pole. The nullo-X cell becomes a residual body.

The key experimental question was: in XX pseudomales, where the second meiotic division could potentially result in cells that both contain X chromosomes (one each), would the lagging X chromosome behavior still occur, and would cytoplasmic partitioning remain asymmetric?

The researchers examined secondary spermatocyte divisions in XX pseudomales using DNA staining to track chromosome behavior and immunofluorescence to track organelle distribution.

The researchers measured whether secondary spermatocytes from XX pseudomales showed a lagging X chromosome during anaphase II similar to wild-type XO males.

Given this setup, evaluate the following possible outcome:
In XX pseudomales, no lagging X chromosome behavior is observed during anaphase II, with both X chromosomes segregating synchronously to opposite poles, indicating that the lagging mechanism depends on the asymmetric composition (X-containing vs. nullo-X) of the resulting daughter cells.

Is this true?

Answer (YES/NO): NO